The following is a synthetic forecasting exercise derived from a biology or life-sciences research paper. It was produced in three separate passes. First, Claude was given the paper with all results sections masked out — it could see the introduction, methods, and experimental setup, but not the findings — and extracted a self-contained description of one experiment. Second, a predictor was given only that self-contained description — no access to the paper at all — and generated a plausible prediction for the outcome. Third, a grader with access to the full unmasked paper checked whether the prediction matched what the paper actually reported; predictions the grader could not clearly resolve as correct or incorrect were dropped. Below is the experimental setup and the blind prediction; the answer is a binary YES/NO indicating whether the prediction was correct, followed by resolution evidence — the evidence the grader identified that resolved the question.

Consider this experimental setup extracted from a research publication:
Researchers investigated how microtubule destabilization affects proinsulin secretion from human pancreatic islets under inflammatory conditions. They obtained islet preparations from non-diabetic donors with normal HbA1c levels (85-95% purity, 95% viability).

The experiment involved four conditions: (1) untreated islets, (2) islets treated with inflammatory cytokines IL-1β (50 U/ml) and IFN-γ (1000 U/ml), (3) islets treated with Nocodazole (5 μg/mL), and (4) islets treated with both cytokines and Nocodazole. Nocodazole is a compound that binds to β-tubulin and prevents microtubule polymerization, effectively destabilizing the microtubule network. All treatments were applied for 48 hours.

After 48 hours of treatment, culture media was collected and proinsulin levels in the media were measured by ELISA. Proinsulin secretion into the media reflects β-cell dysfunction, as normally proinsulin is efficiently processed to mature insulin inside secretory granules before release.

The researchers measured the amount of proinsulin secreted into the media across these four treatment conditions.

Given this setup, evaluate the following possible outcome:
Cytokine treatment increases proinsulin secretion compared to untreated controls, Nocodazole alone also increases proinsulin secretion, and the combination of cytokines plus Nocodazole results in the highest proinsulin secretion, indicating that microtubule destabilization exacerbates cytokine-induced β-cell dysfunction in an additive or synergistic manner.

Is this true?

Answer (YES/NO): YES